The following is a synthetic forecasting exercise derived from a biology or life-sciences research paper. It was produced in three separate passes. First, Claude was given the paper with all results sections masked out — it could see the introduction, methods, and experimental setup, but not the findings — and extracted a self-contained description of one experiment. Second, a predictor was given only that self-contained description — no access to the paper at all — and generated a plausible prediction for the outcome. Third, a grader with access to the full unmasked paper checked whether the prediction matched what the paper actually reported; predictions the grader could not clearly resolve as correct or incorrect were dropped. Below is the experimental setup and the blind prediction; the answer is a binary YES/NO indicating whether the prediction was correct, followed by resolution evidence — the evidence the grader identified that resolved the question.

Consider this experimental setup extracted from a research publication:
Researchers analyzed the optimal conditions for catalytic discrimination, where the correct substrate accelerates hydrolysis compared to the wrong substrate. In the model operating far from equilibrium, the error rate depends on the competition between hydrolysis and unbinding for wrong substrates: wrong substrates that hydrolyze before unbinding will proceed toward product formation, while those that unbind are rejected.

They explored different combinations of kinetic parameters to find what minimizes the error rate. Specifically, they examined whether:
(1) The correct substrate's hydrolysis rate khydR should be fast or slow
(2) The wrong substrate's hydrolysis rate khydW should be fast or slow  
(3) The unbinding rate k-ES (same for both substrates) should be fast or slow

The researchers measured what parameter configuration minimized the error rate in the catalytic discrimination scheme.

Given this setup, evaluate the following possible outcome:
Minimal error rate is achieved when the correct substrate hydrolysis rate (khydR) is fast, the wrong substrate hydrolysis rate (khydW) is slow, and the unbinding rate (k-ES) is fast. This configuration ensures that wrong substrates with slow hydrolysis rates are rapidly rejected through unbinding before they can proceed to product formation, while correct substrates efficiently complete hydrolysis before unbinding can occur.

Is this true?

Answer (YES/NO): YES